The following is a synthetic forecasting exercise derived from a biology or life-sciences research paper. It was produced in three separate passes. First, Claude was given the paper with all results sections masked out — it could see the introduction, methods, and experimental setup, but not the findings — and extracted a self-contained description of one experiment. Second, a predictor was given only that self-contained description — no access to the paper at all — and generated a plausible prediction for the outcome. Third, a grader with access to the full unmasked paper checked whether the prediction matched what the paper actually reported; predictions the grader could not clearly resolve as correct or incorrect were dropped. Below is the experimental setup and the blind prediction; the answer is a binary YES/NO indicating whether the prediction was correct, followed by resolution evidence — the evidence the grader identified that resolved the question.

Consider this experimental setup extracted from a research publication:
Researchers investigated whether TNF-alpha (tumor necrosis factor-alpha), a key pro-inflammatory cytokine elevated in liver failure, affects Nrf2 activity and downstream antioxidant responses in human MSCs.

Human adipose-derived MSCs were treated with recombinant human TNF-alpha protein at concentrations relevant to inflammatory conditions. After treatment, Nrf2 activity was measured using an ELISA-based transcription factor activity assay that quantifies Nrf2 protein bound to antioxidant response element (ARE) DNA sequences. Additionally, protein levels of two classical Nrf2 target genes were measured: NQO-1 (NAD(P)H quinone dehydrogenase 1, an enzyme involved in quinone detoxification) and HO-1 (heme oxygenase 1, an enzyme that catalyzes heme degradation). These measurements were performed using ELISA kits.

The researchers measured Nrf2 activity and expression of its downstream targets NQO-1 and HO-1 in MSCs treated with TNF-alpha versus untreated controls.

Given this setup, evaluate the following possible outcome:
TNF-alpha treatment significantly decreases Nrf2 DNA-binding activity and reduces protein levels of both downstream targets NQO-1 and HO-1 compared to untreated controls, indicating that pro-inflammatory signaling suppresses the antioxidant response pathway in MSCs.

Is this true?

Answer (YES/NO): NO